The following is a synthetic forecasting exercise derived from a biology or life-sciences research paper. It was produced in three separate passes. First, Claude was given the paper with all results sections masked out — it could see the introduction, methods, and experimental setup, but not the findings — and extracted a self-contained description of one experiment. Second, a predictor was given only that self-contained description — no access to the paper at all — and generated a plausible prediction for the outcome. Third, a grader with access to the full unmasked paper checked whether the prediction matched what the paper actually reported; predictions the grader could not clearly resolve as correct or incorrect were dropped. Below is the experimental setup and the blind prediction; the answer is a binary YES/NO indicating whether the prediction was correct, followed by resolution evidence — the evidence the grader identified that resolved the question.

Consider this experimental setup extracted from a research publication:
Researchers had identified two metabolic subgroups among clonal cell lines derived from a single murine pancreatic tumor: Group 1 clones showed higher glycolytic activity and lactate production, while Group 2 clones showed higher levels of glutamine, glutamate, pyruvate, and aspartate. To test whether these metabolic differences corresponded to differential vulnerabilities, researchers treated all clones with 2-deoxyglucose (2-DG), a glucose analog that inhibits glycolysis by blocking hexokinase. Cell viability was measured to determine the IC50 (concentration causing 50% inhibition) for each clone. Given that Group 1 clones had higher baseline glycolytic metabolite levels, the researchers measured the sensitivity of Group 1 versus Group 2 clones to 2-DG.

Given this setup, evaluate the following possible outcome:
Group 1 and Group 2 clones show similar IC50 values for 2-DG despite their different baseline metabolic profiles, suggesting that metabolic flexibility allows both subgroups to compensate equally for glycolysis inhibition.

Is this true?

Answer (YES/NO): YES